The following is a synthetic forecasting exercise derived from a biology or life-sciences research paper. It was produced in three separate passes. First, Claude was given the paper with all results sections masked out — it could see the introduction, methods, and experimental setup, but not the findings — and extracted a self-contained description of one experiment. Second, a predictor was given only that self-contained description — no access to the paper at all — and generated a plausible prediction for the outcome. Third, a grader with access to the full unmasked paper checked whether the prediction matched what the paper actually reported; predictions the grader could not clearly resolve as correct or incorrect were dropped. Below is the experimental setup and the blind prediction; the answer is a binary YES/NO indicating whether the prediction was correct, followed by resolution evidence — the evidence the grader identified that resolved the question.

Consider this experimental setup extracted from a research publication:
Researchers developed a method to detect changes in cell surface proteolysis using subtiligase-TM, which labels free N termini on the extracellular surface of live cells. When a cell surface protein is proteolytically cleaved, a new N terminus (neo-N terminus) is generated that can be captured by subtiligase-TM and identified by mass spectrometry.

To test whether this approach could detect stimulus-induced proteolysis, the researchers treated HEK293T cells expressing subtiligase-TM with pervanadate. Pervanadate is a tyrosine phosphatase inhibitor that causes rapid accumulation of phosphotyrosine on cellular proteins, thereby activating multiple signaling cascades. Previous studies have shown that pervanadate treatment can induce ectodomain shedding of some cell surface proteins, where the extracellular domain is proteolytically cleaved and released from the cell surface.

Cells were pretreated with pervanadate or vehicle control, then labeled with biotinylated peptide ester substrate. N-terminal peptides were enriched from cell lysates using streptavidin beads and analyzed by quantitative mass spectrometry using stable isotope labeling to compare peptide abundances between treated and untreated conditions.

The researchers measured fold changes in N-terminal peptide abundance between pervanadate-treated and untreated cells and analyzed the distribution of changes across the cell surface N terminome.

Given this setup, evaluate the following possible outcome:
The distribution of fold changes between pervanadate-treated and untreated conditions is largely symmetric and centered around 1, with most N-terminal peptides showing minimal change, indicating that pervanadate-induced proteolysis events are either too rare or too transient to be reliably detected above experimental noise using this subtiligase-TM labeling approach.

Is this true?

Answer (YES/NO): NO